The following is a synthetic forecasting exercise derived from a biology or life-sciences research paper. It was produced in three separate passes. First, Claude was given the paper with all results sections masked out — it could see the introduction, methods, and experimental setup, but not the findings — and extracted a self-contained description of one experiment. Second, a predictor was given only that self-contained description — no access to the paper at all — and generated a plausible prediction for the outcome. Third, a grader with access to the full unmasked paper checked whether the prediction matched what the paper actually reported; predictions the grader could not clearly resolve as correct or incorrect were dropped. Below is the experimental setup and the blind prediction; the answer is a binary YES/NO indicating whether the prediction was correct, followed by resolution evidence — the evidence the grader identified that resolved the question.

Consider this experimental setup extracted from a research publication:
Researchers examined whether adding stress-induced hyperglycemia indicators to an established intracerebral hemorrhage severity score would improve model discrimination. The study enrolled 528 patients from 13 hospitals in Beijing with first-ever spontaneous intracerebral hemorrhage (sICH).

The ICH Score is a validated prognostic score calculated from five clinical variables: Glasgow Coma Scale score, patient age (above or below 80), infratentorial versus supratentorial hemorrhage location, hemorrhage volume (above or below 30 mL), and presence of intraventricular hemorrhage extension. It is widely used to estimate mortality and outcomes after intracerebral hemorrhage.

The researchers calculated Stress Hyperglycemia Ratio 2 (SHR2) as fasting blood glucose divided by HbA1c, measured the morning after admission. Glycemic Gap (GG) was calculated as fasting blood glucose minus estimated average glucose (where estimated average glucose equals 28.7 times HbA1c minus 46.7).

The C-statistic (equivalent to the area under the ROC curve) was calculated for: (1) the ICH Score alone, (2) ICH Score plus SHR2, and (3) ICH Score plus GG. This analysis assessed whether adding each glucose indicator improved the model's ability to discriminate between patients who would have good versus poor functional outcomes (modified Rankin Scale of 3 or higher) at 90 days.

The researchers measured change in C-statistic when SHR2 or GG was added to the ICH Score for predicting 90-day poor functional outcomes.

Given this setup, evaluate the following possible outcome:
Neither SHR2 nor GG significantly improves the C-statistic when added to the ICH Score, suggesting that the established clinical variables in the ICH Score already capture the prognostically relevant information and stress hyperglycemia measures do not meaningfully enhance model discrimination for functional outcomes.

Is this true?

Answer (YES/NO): NO